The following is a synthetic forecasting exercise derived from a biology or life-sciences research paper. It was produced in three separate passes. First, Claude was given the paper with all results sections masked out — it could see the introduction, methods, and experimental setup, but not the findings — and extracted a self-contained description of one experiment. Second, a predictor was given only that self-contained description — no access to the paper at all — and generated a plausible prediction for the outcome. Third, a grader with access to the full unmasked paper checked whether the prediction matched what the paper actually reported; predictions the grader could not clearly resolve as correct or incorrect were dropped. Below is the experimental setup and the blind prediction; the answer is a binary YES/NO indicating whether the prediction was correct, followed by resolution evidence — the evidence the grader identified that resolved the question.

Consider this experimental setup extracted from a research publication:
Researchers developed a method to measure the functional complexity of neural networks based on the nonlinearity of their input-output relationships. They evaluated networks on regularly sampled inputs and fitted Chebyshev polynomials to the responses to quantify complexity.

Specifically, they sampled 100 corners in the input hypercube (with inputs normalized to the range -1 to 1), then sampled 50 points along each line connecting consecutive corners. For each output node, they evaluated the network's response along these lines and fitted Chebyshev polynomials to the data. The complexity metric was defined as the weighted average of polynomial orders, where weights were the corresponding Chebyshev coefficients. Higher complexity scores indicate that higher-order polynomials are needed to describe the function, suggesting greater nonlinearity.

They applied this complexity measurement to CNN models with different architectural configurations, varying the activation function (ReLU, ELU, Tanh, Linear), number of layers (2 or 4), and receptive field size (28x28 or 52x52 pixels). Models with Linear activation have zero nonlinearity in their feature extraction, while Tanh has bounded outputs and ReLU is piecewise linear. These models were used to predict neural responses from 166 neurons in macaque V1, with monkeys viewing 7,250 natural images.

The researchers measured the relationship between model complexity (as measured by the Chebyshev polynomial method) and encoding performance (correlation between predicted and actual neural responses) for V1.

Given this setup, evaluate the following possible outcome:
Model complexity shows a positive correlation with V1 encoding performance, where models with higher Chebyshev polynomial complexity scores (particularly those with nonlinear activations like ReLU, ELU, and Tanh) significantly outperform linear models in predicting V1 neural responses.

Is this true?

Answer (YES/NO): NO